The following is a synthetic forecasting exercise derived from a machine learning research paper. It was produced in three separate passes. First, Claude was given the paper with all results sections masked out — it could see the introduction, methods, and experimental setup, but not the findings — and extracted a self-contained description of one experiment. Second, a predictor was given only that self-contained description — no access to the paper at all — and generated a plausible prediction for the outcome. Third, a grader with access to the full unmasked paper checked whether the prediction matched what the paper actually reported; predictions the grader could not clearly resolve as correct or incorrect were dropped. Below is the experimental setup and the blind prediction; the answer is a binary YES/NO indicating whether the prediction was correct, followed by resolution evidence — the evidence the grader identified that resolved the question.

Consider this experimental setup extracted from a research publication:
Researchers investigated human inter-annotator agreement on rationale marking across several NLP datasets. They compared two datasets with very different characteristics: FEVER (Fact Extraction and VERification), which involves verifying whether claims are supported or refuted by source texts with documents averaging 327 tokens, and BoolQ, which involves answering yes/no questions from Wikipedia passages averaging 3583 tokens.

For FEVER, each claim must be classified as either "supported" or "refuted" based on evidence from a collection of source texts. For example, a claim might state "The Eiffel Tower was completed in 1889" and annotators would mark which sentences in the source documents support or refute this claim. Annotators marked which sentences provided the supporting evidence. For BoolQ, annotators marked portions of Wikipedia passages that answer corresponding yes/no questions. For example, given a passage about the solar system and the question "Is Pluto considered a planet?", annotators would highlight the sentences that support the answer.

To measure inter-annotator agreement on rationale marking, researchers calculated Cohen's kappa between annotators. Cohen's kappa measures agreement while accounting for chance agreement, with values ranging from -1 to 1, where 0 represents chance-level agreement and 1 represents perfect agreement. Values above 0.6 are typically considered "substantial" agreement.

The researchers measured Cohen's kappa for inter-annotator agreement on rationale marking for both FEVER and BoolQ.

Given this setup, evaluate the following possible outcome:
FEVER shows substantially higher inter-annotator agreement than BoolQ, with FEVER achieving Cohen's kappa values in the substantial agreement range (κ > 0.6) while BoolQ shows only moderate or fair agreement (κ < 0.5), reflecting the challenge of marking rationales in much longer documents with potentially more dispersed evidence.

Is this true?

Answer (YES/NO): NO